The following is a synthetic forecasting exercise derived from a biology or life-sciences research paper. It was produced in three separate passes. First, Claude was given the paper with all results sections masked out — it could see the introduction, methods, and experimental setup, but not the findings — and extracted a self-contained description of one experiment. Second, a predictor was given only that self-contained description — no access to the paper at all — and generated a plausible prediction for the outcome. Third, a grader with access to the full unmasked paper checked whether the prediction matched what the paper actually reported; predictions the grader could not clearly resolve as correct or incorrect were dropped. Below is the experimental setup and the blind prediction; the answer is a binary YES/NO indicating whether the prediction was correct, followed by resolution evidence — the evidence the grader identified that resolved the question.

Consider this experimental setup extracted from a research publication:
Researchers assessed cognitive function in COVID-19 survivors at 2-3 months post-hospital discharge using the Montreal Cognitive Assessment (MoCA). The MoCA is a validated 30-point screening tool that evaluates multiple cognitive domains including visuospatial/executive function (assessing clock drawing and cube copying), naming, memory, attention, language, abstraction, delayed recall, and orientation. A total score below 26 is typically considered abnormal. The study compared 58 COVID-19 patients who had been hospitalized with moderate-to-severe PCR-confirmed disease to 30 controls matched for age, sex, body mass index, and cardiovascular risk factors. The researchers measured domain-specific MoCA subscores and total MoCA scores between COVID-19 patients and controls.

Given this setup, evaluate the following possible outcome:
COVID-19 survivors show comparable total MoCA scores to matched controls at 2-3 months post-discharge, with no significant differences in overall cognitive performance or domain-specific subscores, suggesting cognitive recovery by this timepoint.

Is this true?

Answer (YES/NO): NO